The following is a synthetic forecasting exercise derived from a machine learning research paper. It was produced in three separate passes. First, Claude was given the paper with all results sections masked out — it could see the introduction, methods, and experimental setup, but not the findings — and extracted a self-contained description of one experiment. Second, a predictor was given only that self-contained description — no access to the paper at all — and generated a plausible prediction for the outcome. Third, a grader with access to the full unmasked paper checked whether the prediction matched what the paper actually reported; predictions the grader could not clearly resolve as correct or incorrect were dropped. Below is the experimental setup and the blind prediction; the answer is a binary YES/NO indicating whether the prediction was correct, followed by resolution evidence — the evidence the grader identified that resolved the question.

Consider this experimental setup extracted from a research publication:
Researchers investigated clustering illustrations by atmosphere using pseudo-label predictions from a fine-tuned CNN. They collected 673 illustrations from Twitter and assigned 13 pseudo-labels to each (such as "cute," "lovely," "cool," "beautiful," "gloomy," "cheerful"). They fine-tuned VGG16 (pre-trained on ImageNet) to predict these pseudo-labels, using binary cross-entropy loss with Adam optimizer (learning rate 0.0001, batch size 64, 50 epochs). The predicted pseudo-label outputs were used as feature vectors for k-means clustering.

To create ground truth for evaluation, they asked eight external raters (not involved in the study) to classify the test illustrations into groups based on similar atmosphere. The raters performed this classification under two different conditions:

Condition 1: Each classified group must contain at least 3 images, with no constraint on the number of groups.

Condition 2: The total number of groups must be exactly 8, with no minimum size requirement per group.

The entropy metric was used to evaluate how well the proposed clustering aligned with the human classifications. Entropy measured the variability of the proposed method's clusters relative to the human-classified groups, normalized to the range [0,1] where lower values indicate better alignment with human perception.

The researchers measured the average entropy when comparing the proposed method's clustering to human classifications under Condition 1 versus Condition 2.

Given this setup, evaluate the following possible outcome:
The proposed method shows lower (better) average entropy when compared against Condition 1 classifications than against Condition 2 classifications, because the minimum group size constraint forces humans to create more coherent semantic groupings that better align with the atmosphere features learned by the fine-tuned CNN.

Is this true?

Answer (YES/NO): NO